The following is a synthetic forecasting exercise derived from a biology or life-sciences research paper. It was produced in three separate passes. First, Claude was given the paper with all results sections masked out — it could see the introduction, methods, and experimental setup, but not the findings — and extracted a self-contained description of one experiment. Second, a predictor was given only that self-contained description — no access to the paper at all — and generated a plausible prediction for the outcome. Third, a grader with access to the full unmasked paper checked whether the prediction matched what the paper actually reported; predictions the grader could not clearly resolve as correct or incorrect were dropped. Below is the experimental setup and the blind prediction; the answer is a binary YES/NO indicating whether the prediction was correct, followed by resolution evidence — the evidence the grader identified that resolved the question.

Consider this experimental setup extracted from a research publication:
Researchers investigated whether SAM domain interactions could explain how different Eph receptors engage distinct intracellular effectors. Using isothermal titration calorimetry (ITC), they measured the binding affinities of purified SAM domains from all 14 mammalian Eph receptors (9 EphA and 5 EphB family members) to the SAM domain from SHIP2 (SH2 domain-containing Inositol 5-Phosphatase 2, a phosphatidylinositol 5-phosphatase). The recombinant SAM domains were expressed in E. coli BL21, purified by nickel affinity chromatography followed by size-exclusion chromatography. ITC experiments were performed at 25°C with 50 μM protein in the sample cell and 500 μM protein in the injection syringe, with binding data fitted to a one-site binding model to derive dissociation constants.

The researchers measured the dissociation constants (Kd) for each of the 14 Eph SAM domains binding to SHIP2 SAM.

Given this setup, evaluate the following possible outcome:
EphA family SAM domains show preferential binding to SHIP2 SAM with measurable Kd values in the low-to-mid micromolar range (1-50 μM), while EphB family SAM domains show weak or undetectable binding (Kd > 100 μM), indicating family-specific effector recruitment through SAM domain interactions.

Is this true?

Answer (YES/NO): NO